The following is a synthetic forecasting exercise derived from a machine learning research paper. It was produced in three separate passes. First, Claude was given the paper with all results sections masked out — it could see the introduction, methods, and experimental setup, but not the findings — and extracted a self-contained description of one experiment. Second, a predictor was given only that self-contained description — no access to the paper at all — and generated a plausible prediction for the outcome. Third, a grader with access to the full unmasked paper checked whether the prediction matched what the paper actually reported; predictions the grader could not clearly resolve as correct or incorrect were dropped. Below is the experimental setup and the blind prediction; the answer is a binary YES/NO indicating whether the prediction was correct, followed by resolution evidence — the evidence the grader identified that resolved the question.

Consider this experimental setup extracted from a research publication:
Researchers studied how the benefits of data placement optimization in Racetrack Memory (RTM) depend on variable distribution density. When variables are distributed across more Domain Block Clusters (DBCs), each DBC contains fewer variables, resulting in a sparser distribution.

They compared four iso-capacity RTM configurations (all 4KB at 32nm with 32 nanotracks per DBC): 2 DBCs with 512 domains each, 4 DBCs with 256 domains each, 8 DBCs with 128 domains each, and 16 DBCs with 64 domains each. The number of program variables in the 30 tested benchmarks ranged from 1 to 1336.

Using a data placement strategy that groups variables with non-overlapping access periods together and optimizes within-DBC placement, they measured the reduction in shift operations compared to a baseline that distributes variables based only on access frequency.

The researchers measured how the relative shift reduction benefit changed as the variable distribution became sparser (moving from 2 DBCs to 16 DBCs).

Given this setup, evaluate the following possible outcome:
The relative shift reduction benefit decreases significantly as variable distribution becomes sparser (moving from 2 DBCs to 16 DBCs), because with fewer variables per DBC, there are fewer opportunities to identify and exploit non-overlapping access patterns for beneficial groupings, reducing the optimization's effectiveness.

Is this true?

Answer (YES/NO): YES